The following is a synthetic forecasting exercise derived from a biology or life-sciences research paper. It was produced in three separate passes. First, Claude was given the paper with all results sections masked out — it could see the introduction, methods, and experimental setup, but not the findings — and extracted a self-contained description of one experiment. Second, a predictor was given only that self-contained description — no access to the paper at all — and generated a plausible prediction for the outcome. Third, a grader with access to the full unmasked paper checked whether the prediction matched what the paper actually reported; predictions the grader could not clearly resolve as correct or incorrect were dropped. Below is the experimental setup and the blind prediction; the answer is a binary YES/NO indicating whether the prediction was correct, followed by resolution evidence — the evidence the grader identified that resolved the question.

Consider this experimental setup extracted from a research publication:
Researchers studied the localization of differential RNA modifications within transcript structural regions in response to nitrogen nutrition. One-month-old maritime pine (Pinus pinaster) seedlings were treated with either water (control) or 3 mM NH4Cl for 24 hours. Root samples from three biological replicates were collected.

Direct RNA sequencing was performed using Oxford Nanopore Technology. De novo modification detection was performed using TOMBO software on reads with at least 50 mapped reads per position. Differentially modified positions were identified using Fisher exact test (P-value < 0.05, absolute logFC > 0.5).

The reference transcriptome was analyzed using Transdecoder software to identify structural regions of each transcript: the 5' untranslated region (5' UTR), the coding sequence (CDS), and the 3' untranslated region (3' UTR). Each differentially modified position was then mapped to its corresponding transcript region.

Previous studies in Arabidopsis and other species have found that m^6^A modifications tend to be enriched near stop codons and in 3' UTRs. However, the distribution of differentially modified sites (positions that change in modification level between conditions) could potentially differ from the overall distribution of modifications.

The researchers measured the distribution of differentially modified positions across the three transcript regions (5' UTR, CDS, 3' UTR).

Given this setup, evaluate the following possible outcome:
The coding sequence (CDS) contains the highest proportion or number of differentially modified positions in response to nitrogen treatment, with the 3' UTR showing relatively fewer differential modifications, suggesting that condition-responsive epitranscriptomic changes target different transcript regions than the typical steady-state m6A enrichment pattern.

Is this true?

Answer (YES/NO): NO